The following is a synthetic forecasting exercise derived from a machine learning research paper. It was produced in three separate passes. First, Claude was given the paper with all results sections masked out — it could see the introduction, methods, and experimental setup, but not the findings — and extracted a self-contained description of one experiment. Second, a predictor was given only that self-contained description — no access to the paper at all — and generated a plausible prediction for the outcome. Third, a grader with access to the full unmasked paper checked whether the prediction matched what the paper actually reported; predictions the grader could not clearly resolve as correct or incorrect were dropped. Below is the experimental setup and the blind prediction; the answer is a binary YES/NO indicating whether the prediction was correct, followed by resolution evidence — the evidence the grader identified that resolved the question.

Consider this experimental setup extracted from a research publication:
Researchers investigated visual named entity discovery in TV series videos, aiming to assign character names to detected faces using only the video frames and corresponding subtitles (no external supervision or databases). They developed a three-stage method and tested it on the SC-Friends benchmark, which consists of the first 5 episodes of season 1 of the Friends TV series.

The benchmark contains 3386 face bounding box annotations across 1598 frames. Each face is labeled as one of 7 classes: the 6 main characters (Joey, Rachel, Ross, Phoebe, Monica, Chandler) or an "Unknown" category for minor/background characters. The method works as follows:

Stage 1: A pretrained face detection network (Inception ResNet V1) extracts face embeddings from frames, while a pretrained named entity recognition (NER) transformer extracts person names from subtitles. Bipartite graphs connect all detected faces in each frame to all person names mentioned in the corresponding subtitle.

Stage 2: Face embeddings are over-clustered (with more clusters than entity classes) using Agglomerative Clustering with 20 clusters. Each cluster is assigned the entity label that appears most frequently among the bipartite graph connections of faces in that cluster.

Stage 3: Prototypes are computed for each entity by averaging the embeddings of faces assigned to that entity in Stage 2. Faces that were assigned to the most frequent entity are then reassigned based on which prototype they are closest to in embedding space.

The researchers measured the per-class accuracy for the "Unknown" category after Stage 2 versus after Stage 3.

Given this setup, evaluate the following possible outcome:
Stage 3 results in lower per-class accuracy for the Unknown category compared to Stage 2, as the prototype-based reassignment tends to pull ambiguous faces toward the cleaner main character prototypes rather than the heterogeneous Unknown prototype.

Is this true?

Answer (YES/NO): YES